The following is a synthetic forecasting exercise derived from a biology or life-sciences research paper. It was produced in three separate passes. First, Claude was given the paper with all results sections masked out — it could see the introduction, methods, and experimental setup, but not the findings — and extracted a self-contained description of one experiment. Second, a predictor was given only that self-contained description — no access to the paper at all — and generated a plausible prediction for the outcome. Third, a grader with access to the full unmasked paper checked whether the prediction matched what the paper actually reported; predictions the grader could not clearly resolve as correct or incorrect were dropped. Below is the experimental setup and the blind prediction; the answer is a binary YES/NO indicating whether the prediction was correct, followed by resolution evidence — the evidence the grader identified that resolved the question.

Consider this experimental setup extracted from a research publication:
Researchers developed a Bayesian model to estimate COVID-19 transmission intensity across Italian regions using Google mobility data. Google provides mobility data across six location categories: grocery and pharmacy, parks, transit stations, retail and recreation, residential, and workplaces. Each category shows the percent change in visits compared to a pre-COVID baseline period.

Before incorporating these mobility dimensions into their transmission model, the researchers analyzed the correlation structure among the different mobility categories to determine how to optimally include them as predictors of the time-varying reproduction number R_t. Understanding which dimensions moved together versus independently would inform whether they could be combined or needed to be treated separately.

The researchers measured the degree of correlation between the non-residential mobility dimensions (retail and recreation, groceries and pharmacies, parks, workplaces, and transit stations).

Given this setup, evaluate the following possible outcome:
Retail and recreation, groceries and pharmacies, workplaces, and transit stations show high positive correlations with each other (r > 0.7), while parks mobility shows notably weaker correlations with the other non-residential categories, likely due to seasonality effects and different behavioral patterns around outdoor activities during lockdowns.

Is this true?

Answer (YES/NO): NO